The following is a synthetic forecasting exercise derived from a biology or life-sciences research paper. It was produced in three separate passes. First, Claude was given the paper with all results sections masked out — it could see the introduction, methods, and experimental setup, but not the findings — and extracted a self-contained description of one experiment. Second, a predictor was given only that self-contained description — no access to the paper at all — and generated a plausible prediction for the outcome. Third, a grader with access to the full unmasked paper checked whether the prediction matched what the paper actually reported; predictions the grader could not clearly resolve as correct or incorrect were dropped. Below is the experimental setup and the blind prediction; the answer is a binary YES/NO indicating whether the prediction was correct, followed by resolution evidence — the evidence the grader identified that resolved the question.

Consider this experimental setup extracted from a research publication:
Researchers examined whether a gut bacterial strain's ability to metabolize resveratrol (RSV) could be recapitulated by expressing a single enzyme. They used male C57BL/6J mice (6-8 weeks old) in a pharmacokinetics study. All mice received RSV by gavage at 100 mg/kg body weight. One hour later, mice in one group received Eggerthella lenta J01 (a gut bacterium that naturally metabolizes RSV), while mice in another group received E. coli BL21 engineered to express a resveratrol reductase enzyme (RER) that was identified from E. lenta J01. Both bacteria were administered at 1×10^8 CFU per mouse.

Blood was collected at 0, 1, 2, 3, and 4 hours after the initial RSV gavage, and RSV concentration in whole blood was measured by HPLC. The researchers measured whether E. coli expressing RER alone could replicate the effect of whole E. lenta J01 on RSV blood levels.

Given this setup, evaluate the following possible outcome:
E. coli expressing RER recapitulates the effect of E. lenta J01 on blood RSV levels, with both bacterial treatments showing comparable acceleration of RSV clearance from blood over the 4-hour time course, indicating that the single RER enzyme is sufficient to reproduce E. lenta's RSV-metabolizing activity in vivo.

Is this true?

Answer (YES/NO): YES